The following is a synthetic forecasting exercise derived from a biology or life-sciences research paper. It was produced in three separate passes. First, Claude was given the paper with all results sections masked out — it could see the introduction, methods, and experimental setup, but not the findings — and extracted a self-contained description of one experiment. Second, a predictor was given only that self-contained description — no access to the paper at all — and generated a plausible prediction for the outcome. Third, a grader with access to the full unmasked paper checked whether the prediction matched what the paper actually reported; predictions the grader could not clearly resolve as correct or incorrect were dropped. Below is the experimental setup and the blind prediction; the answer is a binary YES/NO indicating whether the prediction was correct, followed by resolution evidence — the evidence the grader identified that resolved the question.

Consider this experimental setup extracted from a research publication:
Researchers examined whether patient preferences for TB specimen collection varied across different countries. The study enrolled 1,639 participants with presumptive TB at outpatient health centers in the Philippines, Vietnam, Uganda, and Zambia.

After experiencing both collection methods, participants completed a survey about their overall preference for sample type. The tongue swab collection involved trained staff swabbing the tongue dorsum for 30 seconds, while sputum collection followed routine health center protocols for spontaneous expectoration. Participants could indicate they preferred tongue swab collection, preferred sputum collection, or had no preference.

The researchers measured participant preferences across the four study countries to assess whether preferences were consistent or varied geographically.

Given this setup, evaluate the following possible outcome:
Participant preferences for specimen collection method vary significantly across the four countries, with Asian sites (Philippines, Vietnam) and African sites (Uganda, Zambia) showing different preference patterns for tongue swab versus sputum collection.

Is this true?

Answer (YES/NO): NO